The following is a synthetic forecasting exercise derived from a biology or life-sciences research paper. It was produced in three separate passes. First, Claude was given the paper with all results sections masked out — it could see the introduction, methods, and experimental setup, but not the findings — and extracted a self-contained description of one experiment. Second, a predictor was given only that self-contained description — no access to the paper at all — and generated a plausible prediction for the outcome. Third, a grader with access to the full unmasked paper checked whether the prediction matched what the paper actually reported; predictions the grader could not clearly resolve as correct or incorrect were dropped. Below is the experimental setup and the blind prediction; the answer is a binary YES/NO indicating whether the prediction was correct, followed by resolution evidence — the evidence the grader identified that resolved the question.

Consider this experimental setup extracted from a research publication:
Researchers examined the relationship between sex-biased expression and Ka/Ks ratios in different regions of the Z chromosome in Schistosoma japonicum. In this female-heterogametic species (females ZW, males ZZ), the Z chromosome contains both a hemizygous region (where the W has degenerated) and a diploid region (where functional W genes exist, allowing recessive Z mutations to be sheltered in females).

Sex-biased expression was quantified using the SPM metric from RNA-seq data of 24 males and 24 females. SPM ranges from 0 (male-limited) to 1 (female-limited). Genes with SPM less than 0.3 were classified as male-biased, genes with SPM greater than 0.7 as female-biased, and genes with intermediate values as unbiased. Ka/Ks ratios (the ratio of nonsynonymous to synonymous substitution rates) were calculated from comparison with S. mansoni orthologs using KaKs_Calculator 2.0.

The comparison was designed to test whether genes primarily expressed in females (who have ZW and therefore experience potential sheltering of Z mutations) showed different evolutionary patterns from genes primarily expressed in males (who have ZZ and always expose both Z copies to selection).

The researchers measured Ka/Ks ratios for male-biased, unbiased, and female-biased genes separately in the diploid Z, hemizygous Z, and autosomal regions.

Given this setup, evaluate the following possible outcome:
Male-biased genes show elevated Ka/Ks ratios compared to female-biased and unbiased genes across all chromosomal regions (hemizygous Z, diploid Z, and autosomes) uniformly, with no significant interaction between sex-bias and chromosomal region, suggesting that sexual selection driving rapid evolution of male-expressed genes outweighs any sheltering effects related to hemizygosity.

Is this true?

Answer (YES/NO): NO